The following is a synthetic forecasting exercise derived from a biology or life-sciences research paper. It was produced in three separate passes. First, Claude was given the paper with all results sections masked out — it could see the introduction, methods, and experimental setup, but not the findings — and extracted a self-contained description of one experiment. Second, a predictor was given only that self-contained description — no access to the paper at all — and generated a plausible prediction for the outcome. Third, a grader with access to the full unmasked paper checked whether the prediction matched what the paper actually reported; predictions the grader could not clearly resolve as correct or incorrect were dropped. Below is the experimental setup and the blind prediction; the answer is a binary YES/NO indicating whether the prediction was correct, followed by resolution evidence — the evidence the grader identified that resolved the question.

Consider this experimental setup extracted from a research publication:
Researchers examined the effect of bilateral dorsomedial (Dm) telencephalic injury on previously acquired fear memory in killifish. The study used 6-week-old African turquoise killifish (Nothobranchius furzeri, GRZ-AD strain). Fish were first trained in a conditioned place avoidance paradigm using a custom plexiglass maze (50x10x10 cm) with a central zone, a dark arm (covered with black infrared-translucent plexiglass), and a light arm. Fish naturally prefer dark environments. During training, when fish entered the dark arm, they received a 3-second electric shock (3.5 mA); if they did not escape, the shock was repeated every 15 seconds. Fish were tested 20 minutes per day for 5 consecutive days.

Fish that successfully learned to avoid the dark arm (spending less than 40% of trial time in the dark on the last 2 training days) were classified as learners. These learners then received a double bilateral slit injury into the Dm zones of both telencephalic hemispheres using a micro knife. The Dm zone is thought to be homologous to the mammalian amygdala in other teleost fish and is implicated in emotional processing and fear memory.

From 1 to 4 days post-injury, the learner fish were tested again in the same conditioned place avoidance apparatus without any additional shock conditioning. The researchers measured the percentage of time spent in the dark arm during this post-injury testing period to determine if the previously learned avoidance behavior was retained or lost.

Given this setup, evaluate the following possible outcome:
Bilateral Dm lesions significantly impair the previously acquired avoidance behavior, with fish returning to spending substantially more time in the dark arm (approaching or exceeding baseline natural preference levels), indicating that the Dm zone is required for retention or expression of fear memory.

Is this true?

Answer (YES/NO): YES